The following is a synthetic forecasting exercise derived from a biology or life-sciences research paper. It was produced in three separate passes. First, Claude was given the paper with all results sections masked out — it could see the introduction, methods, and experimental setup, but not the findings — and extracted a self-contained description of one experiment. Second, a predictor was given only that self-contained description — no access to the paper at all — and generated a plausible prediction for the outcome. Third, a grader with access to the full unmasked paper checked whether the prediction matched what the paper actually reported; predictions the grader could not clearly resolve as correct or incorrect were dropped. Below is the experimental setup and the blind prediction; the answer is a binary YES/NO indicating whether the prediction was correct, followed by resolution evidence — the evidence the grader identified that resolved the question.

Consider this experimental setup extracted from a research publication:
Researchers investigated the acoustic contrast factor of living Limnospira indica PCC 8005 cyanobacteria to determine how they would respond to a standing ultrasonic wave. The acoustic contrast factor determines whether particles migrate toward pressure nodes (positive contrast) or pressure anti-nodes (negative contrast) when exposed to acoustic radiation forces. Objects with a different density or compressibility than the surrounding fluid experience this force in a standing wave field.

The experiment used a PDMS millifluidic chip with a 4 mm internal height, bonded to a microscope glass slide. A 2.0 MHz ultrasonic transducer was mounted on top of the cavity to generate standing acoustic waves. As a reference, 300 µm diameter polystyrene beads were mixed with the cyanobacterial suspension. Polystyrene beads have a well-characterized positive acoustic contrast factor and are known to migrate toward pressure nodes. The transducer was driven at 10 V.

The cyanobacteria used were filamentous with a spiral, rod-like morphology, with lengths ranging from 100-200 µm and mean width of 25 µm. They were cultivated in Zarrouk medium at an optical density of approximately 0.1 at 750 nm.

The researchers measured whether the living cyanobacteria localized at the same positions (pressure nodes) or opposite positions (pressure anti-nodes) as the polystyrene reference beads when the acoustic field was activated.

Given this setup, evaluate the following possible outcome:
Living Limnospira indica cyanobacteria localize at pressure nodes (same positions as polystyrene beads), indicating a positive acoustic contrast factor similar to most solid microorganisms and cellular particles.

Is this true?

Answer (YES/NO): YES